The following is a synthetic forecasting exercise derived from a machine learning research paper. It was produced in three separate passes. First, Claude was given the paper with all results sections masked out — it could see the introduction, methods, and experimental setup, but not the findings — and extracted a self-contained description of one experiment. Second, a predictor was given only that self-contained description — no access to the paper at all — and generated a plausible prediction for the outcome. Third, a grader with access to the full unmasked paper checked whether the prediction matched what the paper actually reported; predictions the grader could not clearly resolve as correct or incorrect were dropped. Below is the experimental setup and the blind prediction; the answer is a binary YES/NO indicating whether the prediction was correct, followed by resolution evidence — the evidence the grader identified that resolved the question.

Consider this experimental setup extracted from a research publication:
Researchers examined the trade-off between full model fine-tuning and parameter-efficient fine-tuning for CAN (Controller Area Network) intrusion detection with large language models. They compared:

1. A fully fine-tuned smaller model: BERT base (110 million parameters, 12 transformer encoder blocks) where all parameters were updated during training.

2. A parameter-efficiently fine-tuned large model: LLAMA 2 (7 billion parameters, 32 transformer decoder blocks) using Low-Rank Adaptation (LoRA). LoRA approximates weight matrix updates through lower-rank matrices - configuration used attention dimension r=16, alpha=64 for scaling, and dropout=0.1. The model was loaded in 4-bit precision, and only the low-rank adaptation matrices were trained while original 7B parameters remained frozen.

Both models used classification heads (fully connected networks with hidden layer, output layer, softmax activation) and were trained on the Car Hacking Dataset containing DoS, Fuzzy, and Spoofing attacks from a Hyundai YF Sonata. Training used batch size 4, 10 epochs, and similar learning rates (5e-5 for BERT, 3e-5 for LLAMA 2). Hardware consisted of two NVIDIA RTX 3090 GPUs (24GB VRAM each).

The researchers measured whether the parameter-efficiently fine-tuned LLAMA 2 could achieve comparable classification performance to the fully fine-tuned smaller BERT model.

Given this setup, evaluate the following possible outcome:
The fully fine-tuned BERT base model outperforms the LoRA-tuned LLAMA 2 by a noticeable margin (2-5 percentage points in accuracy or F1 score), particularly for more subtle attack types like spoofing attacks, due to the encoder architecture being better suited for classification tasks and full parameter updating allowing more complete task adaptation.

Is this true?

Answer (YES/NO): NO